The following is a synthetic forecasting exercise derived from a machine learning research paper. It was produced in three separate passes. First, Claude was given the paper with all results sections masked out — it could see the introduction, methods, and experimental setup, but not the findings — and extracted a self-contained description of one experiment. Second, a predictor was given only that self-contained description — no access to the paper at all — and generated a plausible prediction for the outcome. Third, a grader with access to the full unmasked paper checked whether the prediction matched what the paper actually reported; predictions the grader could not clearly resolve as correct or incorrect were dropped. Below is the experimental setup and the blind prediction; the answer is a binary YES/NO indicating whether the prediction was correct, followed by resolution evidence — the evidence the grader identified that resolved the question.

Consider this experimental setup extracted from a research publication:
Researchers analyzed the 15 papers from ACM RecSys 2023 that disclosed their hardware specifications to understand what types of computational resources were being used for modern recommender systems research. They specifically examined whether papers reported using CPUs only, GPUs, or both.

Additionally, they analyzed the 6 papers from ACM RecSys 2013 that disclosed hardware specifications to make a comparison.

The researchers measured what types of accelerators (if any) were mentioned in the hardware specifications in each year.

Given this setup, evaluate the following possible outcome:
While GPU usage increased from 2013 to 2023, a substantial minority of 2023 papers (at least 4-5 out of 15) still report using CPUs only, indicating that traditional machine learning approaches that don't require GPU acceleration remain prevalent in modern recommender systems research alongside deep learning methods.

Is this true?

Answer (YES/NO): NO